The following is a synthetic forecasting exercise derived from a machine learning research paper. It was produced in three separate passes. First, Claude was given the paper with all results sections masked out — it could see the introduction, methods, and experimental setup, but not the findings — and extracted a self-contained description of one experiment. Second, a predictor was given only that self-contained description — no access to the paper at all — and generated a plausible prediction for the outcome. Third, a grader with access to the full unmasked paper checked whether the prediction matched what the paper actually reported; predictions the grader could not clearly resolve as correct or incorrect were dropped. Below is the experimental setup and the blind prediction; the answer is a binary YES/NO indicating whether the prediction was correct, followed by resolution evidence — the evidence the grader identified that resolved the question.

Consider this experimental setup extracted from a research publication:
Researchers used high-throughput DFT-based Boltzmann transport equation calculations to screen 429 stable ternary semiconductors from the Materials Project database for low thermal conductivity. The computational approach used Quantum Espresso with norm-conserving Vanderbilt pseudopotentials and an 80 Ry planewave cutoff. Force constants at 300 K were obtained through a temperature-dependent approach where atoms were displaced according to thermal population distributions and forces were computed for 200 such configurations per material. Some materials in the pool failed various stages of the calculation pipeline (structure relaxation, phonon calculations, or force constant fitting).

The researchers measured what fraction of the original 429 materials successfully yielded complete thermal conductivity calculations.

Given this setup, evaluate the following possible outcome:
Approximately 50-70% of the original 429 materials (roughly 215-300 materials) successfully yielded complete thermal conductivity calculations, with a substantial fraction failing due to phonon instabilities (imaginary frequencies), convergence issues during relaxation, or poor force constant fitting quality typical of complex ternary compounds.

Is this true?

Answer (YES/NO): YES